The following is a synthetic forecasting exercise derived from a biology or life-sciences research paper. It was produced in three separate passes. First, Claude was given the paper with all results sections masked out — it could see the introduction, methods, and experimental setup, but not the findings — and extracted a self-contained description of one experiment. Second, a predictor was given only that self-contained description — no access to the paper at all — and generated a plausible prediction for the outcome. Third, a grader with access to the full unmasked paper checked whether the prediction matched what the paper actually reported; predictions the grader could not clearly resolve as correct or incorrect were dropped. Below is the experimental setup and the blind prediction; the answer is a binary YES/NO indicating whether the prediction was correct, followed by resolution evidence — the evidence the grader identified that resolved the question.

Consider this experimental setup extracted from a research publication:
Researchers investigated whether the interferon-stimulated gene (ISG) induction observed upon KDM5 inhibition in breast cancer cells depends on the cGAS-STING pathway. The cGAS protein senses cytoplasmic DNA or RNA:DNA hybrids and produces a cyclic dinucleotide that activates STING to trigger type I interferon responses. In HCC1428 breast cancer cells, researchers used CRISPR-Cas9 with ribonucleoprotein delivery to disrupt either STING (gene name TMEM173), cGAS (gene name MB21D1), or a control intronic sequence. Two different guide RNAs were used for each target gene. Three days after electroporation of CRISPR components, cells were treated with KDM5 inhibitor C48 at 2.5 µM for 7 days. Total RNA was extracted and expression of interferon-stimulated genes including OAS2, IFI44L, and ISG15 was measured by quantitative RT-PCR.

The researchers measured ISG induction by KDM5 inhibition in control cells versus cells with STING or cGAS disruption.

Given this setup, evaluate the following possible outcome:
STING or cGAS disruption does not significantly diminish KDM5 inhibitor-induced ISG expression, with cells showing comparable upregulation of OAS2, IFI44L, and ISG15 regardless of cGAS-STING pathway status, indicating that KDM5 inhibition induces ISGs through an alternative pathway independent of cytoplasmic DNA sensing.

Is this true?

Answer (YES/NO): NO